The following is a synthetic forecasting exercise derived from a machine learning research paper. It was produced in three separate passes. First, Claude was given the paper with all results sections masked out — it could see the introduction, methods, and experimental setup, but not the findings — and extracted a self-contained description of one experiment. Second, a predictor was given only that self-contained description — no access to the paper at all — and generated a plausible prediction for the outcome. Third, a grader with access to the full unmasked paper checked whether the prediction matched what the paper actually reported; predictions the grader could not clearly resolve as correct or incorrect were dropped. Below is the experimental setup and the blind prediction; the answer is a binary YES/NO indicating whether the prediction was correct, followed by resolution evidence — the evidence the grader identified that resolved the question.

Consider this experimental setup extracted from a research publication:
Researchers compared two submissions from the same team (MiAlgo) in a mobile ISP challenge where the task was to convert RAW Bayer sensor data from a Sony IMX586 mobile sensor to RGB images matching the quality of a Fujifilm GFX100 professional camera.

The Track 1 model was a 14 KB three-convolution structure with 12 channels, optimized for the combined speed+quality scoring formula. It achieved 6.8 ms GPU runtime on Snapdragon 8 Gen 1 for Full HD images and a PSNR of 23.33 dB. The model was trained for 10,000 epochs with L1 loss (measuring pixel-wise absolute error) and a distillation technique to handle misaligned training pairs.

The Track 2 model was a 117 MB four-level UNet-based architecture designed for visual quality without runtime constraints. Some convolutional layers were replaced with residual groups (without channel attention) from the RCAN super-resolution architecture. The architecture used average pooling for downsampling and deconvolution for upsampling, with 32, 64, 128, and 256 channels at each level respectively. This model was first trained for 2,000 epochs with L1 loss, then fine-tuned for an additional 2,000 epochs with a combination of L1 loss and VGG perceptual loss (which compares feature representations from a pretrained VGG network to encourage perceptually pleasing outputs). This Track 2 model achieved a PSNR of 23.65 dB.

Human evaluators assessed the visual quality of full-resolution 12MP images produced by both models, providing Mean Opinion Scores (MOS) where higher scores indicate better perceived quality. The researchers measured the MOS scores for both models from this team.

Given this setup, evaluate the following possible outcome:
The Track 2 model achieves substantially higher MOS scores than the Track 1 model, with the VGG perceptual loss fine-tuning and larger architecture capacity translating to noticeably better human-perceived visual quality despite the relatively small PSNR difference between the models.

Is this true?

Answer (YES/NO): NO